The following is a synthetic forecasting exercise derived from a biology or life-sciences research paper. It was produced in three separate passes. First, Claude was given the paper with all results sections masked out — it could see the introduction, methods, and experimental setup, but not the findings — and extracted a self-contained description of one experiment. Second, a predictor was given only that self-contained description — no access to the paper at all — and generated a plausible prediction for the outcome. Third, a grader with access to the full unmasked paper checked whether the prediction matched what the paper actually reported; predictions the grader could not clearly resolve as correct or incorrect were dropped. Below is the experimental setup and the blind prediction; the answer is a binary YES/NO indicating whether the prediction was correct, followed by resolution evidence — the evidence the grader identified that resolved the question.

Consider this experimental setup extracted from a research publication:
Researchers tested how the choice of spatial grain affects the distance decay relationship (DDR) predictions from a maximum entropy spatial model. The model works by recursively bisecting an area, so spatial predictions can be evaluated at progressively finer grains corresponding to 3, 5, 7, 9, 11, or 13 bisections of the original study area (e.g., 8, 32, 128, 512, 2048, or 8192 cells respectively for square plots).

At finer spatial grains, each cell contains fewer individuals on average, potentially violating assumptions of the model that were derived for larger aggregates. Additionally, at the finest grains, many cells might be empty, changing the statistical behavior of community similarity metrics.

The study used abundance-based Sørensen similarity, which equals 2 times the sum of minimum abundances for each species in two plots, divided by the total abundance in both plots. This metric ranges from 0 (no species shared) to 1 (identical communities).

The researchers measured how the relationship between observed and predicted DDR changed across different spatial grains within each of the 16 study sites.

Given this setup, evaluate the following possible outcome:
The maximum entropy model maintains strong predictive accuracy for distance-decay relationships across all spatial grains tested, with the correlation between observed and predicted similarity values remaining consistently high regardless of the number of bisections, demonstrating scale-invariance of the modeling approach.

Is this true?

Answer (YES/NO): NO